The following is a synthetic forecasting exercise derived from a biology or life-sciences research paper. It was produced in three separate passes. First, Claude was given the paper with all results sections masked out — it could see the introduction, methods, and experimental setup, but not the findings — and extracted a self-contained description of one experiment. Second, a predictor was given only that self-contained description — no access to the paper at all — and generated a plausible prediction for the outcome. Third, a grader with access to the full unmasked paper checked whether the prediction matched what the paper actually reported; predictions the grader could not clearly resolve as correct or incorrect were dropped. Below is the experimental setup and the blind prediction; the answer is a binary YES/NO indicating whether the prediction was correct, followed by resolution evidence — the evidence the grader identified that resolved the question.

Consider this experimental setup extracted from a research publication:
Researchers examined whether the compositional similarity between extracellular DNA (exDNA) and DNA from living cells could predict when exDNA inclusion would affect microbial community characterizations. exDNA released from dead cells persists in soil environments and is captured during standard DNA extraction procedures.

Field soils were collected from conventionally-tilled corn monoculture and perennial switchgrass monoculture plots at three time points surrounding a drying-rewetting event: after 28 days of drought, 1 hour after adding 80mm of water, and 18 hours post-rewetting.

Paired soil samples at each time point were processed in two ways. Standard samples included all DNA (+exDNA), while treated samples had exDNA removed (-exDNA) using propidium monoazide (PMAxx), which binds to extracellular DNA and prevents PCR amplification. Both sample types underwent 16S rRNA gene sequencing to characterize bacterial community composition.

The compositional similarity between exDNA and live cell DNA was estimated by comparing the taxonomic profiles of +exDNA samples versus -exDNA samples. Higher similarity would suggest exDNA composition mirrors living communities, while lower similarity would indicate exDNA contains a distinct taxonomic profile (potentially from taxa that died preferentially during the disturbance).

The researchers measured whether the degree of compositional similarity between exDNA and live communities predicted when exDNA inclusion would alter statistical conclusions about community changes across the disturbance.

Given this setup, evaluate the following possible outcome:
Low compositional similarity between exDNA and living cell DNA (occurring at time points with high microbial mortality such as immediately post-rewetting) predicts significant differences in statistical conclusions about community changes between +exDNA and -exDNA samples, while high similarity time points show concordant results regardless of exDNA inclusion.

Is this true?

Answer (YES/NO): NO